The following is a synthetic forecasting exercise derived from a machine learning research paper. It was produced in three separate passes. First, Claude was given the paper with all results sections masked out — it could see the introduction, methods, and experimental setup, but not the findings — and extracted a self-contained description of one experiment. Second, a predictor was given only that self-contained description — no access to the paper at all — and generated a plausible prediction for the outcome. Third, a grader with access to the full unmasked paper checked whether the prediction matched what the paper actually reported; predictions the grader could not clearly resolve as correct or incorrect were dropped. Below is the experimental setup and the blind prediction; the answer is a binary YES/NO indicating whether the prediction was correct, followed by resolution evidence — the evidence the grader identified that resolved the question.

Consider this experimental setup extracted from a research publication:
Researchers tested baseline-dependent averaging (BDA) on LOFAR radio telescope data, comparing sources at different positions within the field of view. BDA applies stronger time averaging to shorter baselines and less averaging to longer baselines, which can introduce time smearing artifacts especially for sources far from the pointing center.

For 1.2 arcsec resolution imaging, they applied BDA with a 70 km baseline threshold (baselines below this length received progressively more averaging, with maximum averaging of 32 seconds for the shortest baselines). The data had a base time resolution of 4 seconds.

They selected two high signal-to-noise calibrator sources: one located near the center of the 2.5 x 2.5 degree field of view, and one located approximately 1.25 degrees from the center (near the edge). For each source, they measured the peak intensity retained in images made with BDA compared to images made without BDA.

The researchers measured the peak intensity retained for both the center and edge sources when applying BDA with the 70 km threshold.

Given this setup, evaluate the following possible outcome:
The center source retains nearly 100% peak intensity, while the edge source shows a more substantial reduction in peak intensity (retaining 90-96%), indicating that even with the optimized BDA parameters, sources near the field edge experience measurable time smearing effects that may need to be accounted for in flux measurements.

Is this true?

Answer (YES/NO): NO